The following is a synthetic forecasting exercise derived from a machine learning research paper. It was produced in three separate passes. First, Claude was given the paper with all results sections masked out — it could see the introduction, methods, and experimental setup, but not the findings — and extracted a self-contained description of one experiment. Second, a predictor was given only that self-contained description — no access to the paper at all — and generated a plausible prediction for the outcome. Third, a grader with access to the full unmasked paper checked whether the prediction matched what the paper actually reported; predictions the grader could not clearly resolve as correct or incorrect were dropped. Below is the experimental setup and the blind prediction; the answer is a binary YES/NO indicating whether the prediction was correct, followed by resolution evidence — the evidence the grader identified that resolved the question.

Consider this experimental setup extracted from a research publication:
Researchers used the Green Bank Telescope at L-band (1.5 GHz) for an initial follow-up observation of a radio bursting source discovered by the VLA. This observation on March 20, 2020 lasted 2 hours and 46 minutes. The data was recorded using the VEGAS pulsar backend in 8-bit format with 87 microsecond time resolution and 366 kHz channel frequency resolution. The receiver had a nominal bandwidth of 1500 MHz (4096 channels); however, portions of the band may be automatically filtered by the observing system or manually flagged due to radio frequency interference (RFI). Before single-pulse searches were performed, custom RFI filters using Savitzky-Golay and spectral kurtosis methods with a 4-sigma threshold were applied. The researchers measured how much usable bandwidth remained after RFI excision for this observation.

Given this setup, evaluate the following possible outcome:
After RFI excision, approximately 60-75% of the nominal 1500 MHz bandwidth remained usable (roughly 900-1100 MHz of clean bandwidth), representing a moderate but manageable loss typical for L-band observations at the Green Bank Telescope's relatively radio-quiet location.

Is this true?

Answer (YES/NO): NO